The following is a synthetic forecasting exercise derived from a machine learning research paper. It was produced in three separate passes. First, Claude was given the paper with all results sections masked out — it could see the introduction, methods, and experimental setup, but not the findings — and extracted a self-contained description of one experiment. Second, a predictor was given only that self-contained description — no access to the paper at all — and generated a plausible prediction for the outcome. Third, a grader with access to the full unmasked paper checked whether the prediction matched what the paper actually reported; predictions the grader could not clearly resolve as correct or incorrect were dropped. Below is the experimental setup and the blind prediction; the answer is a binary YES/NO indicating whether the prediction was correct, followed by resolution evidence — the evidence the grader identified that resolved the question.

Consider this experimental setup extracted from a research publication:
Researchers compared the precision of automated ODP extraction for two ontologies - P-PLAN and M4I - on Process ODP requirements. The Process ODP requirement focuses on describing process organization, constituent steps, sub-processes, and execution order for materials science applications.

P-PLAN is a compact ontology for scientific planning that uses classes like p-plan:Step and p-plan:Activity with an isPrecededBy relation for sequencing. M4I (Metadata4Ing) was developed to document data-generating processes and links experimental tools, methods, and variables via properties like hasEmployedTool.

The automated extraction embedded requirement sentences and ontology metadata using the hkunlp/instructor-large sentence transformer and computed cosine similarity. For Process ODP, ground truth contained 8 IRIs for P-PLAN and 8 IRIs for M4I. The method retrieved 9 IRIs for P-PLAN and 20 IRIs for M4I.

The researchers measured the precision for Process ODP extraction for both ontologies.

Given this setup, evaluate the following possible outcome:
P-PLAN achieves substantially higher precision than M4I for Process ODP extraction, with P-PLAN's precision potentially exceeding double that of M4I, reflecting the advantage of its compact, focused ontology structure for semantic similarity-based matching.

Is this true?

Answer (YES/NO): YES